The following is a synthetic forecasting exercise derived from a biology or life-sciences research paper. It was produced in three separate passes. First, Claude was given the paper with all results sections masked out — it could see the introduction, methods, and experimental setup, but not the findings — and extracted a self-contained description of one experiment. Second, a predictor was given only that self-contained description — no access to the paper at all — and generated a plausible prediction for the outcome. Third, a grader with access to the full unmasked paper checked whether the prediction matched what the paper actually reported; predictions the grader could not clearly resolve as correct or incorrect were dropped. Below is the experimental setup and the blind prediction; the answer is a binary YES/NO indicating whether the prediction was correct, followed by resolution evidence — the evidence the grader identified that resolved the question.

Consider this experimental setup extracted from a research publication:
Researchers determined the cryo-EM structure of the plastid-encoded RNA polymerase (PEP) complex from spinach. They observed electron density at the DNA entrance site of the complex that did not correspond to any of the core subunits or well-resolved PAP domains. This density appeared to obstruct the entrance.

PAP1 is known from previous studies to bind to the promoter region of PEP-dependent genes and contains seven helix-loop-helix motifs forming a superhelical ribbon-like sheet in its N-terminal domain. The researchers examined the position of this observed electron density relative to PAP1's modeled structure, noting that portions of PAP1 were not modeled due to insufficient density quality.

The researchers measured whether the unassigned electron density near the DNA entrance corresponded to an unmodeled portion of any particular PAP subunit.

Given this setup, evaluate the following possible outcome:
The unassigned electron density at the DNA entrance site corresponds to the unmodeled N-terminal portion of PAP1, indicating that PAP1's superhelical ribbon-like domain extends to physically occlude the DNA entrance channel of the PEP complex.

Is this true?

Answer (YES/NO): NO